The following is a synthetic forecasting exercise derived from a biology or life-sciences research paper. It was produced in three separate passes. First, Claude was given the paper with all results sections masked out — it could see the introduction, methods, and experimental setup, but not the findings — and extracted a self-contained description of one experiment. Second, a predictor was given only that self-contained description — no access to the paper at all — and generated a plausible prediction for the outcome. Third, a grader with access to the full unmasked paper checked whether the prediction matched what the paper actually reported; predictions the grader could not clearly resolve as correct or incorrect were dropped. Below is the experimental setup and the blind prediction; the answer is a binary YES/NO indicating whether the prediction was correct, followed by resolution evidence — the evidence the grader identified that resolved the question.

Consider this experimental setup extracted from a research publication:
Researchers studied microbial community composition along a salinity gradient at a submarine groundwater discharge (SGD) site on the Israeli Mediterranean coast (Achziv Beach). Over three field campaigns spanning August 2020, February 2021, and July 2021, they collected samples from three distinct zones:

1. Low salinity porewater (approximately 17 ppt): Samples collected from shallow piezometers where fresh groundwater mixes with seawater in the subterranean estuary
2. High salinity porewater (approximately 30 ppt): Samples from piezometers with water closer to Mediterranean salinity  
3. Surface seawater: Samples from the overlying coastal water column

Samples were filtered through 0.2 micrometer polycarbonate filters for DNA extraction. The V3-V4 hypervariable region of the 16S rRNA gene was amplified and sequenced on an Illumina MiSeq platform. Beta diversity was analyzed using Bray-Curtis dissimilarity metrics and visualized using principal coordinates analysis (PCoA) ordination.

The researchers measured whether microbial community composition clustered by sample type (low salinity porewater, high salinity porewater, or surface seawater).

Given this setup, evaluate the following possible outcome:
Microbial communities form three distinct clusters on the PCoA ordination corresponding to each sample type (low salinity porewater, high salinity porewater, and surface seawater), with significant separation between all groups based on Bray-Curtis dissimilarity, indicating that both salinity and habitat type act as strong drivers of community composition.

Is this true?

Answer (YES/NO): NO